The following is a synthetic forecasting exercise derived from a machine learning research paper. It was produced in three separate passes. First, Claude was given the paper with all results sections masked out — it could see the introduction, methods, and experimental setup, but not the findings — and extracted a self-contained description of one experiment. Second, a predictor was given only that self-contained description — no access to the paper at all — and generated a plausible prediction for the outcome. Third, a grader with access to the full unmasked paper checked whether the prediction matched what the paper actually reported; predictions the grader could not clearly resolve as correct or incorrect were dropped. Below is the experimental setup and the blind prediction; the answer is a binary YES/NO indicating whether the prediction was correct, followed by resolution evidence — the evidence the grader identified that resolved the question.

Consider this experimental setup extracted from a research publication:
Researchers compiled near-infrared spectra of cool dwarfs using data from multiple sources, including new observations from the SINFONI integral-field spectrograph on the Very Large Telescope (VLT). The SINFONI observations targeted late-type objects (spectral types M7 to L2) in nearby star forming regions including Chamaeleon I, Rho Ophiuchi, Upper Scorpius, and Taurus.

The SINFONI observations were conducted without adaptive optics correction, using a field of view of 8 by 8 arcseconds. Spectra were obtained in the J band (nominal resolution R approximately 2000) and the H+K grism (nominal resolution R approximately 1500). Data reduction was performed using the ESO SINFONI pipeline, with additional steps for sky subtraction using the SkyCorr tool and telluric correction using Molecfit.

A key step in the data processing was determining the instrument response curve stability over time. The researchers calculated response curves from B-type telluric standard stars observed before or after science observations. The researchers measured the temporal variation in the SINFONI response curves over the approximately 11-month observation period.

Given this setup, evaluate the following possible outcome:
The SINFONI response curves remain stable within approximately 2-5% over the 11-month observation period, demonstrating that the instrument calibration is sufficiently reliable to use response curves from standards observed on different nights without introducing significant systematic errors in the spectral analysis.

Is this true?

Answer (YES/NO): YES